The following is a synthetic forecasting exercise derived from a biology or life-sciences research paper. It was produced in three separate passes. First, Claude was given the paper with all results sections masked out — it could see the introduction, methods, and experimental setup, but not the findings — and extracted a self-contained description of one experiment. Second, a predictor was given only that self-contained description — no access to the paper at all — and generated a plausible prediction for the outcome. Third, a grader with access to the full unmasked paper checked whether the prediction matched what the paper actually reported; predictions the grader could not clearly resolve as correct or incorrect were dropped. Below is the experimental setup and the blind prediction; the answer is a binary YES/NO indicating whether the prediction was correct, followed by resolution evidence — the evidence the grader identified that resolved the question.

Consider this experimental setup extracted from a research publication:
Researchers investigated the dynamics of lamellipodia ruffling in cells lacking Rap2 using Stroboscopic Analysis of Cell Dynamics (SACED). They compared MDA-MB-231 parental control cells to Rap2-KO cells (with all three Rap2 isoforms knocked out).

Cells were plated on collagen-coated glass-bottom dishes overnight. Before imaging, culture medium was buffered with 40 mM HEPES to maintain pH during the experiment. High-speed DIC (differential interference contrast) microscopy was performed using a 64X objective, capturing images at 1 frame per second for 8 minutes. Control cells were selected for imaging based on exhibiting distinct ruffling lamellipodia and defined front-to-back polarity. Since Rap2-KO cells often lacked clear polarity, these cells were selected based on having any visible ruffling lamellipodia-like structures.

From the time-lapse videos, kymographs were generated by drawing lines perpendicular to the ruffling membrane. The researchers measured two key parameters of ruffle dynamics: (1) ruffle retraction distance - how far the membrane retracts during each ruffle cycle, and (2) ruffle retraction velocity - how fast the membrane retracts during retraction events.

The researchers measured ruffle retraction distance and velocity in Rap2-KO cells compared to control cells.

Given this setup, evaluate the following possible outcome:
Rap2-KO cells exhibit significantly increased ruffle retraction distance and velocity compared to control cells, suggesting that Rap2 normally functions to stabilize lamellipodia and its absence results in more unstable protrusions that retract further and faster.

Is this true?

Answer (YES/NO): NO